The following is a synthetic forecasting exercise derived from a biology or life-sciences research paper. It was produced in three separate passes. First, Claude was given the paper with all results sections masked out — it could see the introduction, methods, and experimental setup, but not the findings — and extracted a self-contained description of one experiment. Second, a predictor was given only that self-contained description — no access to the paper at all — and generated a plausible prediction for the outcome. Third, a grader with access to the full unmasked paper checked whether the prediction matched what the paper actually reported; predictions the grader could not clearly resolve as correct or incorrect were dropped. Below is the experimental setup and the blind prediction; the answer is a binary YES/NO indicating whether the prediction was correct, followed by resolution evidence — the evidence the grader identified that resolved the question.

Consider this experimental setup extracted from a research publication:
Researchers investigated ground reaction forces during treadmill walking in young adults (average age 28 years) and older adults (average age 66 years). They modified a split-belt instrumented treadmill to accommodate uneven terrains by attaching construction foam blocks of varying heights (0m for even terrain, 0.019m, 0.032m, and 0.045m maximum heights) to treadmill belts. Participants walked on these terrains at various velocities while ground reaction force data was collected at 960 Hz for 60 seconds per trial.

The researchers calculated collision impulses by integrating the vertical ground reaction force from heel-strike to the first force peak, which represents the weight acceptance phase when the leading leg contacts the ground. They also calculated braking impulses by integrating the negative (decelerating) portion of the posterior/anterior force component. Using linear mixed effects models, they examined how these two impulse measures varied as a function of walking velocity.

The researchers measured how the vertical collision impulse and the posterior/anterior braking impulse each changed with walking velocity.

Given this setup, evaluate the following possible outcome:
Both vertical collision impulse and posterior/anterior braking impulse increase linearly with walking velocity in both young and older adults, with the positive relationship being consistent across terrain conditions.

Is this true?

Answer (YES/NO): NO